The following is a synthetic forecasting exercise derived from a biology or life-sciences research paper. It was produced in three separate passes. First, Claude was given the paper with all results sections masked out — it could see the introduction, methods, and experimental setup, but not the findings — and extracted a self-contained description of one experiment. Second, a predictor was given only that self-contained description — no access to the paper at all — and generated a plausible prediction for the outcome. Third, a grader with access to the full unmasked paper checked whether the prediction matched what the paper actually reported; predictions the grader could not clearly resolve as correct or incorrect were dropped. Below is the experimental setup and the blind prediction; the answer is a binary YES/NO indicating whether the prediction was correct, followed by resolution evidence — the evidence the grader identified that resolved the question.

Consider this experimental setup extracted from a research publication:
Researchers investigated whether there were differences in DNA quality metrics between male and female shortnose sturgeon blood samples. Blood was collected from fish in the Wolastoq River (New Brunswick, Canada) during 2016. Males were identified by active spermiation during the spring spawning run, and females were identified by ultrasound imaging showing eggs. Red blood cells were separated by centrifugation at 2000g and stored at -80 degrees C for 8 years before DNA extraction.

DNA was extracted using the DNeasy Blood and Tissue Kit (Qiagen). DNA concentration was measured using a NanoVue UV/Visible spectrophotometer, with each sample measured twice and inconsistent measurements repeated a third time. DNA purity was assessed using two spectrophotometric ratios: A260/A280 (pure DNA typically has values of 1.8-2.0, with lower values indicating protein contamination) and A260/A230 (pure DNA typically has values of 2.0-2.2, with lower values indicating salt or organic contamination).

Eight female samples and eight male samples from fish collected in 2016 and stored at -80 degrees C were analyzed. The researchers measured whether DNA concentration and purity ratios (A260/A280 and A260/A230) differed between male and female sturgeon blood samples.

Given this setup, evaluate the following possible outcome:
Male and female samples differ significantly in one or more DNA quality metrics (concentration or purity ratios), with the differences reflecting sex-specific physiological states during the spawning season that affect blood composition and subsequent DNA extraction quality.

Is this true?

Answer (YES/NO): NO